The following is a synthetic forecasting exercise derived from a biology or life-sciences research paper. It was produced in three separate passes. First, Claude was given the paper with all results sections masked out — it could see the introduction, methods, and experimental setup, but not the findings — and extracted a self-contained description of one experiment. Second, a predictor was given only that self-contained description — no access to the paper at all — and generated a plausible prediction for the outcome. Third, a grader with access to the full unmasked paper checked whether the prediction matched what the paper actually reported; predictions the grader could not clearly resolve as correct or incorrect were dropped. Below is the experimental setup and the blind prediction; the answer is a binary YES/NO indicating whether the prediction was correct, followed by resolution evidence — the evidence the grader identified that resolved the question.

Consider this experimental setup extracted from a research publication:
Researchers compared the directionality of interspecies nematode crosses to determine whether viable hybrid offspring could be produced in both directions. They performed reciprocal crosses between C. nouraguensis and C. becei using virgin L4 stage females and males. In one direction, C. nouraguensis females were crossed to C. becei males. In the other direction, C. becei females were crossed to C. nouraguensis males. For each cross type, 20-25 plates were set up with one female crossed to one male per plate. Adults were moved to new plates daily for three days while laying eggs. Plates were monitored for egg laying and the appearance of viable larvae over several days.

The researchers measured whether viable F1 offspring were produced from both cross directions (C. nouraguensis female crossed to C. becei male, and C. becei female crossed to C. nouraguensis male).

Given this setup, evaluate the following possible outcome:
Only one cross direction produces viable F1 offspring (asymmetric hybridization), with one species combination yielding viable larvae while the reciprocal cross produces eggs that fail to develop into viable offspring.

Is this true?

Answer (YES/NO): YES